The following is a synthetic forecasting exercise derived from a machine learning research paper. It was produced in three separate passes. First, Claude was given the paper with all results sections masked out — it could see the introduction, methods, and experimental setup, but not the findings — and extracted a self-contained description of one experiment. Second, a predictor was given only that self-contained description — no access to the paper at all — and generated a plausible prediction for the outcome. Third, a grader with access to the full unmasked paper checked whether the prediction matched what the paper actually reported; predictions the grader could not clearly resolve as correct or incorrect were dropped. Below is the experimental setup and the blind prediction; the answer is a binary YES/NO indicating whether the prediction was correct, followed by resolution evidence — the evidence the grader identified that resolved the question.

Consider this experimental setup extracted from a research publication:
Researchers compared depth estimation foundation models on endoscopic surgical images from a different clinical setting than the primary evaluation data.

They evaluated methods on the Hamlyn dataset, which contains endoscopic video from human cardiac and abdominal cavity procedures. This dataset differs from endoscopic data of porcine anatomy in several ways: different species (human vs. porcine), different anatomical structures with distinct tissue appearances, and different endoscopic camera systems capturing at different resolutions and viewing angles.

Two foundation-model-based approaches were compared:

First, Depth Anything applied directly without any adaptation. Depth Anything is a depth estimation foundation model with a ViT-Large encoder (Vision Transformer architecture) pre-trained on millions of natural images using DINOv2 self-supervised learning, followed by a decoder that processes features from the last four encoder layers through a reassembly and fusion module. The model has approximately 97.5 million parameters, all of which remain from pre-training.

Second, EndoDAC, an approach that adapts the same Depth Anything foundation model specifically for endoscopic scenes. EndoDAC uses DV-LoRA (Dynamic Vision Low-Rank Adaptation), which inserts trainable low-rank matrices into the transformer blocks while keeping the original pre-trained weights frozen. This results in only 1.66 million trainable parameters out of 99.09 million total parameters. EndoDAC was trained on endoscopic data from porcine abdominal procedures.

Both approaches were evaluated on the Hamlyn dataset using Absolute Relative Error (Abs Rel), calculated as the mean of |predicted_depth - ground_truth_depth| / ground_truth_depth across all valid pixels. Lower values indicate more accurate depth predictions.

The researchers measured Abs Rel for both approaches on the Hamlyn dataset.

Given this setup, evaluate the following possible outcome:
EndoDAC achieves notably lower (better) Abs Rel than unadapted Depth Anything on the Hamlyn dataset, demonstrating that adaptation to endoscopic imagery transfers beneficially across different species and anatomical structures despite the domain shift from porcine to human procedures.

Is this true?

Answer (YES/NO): YES